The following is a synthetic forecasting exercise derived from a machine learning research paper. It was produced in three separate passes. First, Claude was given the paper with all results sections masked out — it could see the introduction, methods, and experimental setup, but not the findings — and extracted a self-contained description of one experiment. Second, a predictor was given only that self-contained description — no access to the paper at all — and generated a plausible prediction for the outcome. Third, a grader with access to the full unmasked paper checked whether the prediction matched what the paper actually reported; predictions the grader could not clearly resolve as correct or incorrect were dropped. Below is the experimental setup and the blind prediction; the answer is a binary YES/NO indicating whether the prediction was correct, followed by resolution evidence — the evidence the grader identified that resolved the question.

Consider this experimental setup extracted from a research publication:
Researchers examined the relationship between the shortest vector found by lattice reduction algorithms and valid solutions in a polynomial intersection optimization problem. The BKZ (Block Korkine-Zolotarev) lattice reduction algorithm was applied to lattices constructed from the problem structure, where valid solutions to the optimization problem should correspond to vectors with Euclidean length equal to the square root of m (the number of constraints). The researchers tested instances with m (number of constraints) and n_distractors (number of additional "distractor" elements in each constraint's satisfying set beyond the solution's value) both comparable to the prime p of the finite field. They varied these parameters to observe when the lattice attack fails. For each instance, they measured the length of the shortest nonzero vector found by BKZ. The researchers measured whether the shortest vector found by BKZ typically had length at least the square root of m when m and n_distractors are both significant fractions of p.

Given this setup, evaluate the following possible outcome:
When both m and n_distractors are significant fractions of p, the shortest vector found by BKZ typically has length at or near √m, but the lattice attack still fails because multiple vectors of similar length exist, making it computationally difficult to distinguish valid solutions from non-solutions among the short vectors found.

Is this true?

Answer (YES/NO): NO